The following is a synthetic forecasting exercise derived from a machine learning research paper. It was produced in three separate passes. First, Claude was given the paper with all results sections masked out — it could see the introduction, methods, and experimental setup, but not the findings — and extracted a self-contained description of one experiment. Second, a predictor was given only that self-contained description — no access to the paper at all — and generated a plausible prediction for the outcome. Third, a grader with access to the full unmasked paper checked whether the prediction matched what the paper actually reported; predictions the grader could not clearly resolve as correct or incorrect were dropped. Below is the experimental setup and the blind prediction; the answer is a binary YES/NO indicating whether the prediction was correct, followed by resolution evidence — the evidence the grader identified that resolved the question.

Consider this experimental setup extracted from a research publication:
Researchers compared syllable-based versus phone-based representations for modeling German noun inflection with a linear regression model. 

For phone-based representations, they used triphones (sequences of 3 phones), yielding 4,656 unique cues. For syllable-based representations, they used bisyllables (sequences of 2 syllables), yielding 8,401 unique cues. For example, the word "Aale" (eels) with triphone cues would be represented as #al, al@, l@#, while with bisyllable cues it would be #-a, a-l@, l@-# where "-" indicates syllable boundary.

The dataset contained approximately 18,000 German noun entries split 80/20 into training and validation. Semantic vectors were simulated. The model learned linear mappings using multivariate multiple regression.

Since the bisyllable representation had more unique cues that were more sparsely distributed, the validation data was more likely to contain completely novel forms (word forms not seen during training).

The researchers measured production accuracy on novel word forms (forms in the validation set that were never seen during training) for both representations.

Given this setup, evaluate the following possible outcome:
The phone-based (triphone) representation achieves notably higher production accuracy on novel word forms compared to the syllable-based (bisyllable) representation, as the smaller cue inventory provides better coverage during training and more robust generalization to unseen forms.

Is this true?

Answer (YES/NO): YES